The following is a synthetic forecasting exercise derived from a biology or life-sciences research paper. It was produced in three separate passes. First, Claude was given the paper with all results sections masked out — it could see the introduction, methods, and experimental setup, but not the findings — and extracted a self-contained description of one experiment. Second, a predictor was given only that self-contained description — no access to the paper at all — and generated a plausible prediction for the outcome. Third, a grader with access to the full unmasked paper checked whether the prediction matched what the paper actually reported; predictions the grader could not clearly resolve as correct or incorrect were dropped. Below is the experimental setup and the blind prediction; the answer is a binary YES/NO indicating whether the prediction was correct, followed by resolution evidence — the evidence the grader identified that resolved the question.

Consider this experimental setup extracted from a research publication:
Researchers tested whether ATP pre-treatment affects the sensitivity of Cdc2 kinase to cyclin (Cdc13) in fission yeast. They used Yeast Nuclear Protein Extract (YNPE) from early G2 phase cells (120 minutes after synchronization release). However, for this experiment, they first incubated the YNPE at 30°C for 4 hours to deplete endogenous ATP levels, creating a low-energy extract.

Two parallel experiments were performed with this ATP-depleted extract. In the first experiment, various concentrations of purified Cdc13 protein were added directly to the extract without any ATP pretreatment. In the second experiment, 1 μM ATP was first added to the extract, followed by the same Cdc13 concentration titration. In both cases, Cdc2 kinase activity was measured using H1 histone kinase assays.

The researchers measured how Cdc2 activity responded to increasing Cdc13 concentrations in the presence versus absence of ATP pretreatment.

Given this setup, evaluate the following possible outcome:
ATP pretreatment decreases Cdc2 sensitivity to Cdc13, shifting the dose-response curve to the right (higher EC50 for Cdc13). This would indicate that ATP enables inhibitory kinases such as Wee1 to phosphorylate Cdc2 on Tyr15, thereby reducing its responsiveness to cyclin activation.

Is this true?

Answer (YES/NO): NO